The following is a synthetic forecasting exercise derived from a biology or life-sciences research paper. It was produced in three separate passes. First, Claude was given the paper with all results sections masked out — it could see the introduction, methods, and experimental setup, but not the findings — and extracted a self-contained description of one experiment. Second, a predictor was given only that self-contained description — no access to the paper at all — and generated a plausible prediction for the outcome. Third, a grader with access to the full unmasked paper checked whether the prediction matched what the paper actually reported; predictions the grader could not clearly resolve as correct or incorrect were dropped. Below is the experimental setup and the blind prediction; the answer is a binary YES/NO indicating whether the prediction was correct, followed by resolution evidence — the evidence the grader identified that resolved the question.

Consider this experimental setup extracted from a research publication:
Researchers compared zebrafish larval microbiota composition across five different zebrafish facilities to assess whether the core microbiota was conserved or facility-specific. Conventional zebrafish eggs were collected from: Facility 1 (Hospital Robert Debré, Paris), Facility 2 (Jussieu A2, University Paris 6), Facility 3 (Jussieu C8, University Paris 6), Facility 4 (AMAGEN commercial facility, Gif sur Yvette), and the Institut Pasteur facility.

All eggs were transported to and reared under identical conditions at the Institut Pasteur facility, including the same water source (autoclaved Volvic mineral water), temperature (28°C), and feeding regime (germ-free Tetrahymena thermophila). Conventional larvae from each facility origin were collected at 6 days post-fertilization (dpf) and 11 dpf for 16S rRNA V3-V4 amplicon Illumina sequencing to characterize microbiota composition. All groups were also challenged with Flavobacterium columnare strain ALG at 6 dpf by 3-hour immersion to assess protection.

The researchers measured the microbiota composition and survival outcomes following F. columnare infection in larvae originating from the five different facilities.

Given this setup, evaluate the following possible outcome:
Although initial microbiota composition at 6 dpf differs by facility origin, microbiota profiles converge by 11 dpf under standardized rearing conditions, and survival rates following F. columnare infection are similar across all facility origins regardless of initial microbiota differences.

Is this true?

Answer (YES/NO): NO